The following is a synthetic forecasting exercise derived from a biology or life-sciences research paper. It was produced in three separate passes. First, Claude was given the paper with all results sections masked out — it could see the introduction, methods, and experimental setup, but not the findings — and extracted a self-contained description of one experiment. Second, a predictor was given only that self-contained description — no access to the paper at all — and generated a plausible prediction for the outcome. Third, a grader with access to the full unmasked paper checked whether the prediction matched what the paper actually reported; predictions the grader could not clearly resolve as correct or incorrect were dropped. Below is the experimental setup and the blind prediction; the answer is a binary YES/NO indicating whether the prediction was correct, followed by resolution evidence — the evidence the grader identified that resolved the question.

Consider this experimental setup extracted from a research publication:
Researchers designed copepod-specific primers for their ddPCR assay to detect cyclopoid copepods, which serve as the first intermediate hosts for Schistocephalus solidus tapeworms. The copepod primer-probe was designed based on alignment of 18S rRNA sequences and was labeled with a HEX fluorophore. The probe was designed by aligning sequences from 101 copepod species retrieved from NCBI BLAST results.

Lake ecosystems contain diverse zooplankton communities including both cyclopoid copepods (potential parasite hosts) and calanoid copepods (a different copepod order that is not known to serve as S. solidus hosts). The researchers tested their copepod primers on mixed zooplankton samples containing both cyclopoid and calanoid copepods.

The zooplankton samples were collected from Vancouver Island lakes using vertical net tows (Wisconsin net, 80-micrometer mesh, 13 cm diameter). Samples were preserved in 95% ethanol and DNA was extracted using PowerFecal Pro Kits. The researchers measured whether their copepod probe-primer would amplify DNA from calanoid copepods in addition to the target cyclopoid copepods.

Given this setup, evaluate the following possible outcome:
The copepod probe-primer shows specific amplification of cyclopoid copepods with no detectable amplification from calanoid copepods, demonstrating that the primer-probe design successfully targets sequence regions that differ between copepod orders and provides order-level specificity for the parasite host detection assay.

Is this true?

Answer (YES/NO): YES